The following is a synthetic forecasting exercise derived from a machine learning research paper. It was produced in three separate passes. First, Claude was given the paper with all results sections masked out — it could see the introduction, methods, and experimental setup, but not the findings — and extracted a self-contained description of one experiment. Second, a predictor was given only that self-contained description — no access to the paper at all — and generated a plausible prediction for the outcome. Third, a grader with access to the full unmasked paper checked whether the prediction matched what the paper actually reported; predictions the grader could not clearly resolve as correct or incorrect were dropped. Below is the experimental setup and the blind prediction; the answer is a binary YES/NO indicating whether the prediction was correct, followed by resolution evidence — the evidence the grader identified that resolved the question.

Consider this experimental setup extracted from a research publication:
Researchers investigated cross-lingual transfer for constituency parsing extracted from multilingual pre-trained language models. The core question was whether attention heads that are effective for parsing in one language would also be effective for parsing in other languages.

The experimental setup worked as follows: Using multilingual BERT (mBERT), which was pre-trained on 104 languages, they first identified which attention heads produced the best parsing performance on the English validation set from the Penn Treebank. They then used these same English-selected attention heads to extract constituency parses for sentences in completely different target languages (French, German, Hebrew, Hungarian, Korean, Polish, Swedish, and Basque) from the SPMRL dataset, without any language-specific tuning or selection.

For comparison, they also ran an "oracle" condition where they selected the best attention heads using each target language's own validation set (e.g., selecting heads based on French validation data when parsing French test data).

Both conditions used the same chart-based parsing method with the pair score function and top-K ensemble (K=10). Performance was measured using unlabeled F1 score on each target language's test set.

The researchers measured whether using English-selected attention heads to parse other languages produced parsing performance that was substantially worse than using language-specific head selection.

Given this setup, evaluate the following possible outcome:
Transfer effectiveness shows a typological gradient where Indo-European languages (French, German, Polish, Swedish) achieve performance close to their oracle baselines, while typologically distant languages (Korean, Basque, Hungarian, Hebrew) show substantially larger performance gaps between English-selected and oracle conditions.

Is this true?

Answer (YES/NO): NO